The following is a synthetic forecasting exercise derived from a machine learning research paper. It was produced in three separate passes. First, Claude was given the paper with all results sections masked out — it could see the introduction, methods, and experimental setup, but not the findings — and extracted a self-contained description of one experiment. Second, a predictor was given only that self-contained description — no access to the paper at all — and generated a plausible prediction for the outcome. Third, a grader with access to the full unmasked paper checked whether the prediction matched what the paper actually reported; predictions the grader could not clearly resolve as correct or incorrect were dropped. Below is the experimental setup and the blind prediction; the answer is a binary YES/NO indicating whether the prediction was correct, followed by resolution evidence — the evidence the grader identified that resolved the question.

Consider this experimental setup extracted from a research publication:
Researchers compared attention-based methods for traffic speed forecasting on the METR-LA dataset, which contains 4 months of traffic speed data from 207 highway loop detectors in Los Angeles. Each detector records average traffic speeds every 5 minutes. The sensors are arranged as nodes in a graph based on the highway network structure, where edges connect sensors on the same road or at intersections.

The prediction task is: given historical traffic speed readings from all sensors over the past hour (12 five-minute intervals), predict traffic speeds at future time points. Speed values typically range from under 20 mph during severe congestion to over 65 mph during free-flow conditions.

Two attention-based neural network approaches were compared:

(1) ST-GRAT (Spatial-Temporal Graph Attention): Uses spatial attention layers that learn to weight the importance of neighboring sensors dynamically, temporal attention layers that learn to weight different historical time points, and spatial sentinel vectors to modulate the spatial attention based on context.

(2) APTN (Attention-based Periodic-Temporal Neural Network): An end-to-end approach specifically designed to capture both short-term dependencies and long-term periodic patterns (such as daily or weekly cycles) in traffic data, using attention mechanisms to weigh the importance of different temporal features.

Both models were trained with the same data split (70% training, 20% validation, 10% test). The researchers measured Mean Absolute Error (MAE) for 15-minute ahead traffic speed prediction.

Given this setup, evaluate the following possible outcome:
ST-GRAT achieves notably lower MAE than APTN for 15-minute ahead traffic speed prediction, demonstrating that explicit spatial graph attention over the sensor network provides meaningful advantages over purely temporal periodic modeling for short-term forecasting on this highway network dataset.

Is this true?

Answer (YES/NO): NO